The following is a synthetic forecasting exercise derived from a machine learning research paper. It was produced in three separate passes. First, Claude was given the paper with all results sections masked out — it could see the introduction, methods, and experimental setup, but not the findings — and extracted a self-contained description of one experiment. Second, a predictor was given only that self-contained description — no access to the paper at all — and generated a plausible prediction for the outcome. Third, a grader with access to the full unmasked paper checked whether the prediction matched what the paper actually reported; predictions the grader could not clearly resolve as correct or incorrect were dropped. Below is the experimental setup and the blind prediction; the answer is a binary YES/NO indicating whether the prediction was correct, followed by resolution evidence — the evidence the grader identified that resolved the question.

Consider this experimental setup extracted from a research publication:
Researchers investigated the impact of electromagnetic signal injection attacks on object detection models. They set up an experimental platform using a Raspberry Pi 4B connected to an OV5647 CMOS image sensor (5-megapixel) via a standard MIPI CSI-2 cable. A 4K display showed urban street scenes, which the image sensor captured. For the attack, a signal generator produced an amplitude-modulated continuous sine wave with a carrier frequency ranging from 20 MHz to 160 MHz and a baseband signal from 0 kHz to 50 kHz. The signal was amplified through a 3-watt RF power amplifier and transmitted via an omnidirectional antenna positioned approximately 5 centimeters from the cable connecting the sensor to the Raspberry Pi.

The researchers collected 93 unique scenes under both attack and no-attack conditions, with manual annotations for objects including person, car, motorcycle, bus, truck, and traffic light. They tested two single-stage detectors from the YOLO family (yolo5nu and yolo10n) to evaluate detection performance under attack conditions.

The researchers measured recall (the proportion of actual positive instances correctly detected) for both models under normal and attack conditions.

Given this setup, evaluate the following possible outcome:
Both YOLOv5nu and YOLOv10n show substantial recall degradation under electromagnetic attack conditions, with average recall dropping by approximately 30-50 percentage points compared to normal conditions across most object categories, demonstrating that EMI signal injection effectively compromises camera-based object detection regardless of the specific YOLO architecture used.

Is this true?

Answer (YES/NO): NO